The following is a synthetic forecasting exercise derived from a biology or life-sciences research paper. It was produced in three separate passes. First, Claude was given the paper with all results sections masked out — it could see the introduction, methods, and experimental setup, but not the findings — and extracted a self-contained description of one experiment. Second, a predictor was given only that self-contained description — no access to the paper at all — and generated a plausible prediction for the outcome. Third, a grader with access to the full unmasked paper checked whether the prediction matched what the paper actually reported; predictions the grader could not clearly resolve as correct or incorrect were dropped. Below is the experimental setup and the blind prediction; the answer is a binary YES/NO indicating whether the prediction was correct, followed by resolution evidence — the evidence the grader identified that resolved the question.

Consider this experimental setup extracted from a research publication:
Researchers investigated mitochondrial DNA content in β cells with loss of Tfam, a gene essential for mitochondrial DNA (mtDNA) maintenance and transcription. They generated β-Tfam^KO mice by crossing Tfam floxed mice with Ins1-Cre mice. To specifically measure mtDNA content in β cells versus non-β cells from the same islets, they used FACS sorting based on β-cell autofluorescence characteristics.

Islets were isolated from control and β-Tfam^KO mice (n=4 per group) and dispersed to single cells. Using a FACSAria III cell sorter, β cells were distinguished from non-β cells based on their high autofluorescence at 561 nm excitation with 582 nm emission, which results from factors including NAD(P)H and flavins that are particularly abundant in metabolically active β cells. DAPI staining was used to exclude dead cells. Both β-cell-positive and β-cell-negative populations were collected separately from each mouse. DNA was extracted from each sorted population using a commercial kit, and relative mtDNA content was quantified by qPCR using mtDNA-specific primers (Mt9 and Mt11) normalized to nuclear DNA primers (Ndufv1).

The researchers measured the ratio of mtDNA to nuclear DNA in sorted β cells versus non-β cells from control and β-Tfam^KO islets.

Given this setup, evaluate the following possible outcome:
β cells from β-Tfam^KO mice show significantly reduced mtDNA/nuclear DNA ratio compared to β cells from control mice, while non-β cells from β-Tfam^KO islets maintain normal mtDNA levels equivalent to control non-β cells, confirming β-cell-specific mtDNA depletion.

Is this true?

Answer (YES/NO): YES